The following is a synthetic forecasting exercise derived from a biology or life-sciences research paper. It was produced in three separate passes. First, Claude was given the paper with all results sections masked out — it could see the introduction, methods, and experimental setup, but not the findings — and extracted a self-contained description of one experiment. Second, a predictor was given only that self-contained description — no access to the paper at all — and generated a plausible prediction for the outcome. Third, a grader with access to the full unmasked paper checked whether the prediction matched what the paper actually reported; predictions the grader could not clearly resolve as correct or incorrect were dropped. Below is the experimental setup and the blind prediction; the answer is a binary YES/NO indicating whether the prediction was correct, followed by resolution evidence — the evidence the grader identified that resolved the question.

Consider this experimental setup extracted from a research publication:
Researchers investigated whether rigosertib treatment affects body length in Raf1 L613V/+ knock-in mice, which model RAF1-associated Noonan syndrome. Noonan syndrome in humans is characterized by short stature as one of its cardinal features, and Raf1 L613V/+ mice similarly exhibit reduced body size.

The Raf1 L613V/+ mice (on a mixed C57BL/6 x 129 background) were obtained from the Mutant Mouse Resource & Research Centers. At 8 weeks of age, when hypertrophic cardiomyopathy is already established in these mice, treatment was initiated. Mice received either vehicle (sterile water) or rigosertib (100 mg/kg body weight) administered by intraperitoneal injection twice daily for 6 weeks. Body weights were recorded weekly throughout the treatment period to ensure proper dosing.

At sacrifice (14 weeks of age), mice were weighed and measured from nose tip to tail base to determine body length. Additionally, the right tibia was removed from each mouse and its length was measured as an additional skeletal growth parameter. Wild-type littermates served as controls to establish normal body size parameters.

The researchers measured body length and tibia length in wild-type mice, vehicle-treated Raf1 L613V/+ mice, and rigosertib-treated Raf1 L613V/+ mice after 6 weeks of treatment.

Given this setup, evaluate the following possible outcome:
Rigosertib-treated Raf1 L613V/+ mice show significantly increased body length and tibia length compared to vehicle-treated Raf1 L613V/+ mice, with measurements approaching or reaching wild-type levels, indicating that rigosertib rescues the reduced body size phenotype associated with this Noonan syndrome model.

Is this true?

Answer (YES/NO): YES